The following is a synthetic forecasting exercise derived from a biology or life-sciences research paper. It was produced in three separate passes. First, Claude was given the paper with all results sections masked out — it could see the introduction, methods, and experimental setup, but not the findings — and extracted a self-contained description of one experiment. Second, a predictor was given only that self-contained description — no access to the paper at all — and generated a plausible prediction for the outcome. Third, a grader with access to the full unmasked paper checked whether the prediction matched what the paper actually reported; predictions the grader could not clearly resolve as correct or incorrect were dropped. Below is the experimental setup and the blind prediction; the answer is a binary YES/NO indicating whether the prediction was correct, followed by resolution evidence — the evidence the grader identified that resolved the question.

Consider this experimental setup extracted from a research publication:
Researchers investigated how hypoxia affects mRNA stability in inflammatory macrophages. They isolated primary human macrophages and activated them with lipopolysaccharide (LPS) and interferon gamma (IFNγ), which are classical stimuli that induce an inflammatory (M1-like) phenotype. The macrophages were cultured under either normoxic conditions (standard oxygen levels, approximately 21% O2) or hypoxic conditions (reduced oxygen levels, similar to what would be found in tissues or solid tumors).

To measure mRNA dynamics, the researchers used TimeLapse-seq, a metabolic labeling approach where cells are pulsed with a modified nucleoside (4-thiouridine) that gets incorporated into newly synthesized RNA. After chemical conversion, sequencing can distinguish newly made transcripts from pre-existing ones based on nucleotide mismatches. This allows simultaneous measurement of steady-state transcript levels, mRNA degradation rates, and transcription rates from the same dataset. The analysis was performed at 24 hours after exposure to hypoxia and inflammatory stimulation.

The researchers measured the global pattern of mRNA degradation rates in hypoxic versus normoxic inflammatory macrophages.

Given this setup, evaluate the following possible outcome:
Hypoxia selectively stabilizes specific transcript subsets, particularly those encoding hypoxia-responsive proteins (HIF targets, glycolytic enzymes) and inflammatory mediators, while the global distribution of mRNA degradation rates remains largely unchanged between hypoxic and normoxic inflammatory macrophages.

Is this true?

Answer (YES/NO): NO